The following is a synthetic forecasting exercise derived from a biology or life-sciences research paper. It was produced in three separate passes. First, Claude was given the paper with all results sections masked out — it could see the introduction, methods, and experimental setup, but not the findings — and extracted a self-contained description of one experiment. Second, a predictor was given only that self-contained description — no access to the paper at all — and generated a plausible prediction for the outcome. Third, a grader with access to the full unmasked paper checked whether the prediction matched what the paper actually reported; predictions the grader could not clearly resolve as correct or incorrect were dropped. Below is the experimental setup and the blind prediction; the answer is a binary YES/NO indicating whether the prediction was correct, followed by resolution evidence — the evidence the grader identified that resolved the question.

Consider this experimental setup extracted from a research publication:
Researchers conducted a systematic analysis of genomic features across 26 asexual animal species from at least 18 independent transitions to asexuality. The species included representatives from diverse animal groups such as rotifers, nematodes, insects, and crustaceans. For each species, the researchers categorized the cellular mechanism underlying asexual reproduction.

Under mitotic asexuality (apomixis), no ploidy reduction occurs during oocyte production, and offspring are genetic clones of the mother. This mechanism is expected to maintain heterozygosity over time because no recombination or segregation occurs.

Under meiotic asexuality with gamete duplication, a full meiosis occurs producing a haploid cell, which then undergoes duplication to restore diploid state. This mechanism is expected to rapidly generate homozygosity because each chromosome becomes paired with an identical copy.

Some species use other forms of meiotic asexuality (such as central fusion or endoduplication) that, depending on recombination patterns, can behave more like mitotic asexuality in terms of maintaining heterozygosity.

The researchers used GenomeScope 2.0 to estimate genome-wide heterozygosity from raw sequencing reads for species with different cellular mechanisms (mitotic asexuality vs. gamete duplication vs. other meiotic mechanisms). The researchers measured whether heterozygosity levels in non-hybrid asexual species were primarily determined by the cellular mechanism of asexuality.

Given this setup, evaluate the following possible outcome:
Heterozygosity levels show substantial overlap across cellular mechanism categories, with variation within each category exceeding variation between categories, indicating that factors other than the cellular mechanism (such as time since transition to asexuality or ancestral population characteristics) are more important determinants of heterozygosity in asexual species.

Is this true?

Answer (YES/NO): YES